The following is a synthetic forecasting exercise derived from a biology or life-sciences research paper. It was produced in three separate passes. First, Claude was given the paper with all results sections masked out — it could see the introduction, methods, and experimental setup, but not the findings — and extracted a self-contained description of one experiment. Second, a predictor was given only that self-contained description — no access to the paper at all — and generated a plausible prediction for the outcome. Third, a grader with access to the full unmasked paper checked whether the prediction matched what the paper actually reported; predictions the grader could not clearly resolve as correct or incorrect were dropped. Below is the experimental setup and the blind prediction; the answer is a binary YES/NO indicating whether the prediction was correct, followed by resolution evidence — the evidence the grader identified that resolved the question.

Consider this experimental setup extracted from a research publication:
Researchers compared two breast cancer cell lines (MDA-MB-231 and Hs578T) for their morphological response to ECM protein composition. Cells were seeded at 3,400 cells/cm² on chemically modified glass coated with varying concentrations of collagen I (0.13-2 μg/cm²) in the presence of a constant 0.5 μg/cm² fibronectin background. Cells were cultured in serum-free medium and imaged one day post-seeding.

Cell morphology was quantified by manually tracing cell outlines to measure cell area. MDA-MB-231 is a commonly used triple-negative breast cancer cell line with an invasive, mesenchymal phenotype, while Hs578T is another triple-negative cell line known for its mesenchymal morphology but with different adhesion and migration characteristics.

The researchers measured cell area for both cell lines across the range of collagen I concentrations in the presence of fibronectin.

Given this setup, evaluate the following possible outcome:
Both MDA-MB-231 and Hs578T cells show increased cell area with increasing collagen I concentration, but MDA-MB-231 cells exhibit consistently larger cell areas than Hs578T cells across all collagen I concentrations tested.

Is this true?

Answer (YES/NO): NO